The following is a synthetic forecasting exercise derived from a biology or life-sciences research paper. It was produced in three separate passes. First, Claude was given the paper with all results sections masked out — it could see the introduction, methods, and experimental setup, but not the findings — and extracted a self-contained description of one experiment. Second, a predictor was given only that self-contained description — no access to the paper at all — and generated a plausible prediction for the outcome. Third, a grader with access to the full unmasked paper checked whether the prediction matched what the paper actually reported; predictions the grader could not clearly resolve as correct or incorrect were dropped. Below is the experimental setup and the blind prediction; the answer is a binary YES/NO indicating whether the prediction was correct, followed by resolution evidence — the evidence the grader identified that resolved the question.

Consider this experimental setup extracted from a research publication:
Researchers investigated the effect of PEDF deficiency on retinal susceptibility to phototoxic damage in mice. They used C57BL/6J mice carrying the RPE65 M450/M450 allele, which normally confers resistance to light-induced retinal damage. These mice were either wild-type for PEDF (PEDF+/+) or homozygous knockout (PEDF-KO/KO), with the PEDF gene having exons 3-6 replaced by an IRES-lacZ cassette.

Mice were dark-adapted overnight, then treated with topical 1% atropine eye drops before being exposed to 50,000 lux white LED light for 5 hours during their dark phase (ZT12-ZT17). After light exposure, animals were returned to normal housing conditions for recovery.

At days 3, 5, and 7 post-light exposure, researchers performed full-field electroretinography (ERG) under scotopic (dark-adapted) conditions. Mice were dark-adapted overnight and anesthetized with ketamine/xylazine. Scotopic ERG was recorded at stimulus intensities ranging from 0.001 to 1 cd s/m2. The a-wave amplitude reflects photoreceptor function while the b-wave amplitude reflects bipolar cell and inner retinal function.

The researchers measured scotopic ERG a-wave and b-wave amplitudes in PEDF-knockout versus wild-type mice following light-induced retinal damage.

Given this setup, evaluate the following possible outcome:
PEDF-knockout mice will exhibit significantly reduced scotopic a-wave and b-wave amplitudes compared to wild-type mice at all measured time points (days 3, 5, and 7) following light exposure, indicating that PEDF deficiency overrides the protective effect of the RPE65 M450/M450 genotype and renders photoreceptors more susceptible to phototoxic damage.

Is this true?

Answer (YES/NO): NO